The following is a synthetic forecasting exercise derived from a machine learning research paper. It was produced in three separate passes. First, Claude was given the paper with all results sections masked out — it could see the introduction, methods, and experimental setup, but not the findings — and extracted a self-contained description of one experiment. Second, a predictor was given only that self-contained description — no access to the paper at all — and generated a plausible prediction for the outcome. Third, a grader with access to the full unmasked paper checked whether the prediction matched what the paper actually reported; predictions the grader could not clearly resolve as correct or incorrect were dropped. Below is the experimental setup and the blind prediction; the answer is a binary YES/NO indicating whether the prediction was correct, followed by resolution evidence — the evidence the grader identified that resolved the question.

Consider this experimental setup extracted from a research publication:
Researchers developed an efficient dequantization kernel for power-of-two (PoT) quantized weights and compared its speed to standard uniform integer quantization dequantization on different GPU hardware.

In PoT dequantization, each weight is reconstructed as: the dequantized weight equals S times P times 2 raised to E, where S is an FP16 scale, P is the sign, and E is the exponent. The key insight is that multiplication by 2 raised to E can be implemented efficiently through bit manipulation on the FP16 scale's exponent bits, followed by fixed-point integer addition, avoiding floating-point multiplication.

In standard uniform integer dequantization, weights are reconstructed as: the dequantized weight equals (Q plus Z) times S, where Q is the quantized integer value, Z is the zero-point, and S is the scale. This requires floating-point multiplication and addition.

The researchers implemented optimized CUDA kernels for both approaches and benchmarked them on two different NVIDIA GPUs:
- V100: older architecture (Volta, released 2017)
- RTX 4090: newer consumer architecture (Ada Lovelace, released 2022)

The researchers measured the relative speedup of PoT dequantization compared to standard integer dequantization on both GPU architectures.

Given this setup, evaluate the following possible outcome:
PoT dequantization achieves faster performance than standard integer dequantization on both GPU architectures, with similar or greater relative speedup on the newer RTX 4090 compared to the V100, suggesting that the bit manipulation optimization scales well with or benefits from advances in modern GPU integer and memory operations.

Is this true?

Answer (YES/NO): NO